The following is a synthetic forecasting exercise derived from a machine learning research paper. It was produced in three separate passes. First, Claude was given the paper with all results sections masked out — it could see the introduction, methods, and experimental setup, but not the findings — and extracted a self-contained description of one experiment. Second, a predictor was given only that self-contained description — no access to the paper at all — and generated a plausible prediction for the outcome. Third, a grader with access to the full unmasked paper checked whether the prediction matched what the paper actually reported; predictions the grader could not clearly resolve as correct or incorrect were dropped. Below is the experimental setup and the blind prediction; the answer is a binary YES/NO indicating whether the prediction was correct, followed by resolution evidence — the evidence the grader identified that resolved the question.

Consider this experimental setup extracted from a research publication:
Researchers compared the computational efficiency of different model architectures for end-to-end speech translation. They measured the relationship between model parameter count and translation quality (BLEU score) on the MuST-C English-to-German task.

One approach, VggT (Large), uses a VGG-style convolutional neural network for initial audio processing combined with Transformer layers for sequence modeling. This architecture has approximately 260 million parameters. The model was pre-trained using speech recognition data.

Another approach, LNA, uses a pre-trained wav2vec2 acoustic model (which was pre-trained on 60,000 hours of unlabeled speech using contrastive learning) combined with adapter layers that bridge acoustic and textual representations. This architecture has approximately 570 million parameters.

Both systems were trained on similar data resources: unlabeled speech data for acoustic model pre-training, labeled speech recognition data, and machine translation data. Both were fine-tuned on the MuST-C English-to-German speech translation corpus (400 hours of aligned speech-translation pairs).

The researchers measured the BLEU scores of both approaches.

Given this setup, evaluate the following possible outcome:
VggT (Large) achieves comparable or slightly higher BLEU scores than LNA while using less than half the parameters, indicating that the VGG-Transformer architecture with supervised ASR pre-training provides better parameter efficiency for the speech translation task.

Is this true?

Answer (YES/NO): NO